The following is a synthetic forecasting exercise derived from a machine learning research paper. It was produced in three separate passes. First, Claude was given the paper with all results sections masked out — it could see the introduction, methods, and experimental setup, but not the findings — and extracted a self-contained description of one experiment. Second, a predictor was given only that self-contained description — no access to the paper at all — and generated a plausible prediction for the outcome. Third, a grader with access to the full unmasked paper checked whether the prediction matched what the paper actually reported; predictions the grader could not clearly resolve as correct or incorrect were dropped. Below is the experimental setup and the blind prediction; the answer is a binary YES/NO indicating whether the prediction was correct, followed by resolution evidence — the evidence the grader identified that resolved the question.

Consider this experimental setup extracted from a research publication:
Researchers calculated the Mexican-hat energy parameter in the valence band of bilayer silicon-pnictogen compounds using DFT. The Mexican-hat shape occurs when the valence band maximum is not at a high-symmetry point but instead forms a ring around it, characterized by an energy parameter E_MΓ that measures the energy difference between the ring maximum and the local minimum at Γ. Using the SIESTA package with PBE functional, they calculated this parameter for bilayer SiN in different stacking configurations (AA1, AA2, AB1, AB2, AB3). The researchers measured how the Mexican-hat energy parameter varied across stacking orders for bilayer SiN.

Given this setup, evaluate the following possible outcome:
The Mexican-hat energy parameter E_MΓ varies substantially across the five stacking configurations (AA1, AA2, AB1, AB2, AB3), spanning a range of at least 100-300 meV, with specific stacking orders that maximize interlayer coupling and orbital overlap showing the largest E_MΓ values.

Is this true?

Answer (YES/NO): NO